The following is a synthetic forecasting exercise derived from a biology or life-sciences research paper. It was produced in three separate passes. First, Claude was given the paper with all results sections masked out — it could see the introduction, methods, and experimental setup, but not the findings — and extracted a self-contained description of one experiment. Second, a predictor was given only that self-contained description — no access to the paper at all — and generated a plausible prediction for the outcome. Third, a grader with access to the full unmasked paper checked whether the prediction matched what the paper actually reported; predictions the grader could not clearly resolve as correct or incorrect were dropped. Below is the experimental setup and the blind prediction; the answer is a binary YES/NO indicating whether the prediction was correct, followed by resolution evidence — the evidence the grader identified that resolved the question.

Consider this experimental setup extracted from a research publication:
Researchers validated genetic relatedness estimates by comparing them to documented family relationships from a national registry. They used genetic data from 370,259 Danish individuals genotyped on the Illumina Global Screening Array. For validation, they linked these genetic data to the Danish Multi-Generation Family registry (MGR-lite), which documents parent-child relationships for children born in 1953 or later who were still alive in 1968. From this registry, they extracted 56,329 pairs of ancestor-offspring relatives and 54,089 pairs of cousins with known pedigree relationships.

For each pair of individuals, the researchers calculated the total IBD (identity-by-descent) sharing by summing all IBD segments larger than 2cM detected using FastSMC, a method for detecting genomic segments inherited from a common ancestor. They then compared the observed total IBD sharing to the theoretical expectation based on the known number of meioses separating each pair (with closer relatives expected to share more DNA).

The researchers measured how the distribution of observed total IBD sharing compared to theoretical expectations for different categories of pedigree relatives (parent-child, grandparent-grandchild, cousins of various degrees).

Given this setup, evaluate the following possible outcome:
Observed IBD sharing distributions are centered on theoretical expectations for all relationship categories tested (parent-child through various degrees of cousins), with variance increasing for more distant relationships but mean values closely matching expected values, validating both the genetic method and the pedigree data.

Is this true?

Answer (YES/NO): NO